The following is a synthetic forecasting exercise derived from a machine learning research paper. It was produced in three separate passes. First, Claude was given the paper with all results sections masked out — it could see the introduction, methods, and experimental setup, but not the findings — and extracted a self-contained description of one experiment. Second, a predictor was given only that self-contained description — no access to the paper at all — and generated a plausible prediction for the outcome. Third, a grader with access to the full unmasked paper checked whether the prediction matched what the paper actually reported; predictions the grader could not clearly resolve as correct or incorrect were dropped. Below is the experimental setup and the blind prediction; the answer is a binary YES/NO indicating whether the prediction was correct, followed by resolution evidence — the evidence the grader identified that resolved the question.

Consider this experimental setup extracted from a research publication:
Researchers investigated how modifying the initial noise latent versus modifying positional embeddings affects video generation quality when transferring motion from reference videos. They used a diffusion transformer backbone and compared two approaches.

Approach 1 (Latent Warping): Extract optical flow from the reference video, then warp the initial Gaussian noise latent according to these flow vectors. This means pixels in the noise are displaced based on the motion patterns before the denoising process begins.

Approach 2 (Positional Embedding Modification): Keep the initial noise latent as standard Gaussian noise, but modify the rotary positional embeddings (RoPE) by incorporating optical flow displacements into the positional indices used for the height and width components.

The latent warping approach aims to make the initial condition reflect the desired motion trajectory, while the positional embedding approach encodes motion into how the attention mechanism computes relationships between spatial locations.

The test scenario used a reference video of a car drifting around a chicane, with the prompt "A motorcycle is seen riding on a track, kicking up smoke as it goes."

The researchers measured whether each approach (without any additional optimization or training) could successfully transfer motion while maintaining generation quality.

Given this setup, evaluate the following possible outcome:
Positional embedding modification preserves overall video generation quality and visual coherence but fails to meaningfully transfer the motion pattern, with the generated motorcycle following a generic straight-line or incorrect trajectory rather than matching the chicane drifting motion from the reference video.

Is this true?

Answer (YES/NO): NO